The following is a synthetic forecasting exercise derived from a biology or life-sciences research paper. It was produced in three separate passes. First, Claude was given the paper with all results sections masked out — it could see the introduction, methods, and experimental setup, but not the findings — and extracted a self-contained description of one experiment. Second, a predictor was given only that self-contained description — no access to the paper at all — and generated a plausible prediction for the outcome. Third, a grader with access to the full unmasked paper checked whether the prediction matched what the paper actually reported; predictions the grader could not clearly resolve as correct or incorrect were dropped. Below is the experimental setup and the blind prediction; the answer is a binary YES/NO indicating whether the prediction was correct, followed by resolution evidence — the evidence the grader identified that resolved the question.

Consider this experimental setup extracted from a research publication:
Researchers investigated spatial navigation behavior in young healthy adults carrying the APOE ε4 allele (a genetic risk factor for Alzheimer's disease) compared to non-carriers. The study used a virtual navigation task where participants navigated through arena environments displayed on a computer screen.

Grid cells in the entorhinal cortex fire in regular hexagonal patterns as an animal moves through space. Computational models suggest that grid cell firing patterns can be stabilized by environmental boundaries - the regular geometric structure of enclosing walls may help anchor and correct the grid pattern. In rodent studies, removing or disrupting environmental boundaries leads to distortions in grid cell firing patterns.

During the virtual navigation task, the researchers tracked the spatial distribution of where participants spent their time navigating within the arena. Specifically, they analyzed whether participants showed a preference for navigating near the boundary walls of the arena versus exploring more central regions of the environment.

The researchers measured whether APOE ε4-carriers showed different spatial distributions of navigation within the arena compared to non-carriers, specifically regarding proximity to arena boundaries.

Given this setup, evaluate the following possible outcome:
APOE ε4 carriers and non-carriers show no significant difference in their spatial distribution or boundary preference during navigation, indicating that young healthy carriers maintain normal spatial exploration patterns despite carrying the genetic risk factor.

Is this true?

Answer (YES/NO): NO